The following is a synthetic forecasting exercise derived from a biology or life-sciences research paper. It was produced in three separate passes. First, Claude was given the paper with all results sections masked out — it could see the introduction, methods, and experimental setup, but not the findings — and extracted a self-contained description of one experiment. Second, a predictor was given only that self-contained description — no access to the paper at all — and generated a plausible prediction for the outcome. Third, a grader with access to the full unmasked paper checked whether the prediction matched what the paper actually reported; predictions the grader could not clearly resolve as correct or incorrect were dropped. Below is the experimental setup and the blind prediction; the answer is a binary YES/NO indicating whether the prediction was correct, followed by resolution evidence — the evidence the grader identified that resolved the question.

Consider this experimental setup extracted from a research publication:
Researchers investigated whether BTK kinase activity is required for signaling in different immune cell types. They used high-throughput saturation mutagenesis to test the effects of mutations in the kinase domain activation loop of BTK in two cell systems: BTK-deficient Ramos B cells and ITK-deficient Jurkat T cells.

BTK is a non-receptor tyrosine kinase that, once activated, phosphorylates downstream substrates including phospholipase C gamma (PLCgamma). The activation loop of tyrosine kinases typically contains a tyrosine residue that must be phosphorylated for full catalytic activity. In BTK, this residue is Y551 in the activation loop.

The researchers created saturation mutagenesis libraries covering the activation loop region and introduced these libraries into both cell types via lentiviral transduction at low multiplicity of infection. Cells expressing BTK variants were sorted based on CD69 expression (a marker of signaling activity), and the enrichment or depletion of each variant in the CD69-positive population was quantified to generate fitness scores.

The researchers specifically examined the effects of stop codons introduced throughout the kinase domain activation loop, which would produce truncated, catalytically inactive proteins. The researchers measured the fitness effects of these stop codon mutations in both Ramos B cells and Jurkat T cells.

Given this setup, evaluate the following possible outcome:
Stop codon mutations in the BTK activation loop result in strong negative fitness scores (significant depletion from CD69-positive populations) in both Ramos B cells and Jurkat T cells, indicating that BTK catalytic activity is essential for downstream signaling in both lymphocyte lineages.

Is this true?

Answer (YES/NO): NO